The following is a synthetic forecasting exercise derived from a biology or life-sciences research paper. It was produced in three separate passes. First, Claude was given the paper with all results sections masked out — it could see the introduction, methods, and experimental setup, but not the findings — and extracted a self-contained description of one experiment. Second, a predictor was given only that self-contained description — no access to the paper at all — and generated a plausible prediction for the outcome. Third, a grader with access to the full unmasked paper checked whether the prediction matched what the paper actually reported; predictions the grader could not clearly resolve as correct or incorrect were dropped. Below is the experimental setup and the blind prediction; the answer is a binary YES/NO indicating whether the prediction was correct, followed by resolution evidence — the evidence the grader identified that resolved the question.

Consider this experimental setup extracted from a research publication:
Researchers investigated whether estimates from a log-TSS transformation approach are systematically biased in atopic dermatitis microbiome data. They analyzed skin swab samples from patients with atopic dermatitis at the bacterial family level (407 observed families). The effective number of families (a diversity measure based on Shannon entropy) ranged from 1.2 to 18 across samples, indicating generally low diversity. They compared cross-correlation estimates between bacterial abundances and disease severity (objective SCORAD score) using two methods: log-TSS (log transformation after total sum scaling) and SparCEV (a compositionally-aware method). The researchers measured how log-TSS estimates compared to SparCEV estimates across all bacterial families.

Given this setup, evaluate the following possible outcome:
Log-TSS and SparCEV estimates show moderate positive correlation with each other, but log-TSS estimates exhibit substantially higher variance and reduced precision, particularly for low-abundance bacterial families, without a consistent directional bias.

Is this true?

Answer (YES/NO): NO